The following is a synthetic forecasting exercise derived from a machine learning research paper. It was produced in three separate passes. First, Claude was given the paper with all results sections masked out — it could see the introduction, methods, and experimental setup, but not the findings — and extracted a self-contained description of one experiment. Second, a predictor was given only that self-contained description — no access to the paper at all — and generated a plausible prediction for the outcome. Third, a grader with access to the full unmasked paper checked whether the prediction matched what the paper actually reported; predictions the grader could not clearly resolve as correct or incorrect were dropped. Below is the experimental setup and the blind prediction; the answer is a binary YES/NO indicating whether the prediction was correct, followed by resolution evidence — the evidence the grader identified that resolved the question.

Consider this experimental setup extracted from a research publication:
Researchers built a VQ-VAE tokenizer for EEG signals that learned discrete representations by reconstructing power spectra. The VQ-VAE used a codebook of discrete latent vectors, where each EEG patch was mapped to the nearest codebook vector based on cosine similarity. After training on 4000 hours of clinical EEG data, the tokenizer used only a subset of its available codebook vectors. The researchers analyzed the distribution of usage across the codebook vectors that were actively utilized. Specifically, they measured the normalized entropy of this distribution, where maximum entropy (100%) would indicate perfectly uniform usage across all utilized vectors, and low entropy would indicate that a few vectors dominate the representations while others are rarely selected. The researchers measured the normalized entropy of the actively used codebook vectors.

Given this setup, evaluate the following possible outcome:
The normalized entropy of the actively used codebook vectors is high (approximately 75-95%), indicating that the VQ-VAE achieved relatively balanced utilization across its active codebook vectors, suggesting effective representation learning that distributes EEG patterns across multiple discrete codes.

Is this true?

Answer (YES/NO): YES